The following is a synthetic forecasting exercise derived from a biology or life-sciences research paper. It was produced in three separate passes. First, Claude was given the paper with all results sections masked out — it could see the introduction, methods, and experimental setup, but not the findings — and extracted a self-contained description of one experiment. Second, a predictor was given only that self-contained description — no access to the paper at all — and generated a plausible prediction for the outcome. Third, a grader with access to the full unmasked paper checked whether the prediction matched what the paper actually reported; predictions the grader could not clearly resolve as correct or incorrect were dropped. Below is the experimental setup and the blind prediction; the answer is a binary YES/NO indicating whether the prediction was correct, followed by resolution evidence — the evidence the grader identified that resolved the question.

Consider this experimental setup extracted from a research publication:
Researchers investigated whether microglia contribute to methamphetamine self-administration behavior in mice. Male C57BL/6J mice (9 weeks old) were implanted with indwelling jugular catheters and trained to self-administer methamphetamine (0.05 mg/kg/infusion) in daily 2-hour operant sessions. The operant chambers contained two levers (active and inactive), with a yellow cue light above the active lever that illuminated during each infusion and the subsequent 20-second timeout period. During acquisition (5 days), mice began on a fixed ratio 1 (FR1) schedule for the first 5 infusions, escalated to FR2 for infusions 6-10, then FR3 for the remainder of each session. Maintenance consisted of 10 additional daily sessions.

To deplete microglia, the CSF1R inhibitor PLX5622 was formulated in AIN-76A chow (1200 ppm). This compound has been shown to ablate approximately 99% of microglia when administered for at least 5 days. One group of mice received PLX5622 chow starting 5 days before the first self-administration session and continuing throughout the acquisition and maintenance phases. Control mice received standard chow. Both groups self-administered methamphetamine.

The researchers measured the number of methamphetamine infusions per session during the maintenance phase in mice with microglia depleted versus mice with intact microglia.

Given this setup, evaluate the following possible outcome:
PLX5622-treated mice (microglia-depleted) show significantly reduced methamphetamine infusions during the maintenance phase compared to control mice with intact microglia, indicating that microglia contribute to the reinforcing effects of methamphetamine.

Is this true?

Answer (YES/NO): NO